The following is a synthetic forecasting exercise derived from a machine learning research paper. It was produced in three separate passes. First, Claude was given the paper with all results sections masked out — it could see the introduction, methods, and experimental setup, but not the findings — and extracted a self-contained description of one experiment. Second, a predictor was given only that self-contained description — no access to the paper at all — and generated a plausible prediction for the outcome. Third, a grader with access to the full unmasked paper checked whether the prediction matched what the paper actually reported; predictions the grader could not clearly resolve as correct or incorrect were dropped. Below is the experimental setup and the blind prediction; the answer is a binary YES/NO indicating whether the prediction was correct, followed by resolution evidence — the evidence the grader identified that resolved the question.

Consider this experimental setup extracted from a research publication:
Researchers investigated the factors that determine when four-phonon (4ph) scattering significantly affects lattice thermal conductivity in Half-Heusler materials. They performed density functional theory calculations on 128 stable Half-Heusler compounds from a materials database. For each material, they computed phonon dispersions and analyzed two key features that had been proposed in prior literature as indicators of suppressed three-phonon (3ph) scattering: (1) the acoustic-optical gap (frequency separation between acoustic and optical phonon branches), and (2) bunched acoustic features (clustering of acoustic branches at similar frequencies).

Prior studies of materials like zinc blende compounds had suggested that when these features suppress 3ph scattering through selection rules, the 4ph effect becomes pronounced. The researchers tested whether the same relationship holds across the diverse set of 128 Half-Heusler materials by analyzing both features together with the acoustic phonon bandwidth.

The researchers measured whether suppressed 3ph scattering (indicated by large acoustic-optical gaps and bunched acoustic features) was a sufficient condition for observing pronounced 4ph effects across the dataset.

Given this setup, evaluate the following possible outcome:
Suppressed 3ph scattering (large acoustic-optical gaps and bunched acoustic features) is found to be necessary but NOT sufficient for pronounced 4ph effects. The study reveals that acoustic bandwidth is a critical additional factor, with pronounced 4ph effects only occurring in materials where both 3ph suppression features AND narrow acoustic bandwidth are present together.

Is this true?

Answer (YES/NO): NO